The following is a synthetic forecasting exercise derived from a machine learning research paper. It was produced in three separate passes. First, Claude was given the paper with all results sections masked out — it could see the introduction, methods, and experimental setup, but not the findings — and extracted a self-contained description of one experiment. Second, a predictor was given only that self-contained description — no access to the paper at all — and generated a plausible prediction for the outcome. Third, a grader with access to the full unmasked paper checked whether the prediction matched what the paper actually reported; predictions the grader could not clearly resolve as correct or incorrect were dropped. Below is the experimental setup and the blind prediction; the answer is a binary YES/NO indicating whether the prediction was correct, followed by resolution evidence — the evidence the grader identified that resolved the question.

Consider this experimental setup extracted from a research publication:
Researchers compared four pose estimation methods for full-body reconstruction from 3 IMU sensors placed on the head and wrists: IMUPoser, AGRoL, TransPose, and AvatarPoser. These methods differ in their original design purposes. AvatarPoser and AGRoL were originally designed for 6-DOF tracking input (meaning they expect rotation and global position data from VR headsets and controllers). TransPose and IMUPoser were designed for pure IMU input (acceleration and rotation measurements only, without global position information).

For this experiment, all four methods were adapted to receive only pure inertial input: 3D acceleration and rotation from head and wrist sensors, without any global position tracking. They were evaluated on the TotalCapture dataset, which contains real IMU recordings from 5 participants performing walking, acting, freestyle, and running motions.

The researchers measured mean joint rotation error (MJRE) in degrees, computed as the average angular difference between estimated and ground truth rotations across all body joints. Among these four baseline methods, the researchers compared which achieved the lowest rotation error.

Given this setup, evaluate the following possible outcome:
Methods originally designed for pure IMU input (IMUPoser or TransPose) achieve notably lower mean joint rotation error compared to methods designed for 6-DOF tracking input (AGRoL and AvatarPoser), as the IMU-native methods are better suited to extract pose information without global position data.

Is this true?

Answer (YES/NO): NO